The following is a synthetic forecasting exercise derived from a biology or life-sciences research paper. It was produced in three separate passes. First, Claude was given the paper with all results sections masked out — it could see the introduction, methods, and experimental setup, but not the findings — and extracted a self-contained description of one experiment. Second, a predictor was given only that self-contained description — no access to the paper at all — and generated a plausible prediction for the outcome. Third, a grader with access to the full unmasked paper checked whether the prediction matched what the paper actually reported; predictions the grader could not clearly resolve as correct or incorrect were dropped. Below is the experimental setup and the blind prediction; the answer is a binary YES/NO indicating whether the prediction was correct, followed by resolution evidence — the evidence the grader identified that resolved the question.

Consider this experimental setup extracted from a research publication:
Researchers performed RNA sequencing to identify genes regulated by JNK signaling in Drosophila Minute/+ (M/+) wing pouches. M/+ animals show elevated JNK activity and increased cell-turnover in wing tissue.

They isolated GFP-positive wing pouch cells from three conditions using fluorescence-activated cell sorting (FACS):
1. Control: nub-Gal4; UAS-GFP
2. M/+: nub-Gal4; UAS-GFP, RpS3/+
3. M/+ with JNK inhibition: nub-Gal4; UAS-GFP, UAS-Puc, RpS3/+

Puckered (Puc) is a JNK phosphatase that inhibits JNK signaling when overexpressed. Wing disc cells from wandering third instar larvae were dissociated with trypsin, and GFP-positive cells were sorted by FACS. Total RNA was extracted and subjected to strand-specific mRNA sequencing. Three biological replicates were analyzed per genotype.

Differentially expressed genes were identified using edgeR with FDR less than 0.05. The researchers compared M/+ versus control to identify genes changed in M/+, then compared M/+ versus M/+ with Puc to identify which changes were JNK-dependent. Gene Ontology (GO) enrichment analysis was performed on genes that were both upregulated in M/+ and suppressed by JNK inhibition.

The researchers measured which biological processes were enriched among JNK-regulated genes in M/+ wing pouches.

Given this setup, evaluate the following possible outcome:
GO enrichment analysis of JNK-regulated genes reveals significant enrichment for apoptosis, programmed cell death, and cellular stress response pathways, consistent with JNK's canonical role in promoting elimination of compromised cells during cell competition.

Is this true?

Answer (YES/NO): NO